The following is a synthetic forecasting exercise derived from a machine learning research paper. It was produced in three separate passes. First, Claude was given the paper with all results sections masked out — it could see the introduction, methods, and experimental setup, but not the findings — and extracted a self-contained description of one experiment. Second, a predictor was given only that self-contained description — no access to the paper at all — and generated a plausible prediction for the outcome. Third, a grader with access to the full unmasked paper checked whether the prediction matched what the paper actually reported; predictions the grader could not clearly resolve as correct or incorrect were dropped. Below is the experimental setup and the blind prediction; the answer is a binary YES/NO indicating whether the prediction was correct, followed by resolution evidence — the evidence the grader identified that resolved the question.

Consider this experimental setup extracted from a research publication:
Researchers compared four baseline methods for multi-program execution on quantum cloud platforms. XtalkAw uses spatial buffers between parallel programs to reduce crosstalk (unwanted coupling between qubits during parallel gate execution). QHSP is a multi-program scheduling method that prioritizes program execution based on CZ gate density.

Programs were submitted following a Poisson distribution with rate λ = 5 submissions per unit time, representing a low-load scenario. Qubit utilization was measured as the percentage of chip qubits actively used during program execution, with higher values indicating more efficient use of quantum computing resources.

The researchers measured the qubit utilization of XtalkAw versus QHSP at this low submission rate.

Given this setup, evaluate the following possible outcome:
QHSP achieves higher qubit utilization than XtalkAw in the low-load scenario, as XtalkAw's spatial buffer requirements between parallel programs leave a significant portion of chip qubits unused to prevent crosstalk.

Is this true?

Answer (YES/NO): NO